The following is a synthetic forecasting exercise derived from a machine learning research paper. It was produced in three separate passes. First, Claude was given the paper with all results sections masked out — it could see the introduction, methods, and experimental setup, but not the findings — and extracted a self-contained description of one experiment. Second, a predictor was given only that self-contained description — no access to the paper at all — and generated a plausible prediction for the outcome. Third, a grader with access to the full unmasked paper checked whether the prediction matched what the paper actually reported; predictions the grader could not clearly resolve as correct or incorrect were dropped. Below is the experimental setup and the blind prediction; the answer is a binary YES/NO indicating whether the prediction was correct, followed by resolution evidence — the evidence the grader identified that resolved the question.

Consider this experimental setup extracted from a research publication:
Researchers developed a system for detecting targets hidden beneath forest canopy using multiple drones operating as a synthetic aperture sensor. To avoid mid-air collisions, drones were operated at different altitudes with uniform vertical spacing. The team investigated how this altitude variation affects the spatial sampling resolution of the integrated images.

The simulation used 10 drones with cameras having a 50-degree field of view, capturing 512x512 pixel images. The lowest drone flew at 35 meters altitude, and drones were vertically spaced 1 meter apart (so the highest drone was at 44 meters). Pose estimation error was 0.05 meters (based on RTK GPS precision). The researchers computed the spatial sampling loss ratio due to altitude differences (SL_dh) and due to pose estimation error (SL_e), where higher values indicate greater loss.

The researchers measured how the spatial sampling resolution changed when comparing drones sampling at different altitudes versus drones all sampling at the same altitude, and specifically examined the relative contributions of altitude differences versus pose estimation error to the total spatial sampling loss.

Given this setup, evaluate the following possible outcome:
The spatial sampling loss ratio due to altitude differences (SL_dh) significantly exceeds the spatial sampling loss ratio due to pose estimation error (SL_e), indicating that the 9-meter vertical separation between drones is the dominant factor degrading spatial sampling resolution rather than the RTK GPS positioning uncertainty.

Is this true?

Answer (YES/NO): NO